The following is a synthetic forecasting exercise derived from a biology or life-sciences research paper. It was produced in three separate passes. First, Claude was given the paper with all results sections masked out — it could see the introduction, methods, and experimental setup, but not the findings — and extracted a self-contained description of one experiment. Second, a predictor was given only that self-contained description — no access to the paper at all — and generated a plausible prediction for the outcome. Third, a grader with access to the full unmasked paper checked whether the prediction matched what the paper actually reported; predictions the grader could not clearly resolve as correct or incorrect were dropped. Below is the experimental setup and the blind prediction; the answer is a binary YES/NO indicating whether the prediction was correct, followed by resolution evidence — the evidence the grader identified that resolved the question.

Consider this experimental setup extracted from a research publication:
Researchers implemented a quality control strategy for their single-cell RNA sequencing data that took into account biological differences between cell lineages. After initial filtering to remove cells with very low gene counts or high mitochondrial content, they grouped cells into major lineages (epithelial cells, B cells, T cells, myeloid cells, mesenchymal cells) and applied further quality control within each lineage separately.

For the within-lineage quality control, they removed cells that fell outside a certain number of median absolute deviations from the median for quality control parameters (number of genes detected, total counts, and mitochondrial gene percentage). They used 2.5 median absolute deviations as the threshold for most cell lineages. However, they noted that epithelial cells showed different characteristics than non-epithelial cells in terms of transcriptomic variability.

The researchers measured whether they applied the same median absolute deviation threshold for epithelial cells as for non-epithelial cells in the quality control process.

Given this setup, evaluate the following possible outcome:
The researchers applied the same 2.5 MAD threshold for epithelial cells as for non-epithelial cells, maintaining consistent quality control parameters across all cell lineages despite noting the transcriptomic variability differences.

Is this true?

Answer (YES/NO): NO